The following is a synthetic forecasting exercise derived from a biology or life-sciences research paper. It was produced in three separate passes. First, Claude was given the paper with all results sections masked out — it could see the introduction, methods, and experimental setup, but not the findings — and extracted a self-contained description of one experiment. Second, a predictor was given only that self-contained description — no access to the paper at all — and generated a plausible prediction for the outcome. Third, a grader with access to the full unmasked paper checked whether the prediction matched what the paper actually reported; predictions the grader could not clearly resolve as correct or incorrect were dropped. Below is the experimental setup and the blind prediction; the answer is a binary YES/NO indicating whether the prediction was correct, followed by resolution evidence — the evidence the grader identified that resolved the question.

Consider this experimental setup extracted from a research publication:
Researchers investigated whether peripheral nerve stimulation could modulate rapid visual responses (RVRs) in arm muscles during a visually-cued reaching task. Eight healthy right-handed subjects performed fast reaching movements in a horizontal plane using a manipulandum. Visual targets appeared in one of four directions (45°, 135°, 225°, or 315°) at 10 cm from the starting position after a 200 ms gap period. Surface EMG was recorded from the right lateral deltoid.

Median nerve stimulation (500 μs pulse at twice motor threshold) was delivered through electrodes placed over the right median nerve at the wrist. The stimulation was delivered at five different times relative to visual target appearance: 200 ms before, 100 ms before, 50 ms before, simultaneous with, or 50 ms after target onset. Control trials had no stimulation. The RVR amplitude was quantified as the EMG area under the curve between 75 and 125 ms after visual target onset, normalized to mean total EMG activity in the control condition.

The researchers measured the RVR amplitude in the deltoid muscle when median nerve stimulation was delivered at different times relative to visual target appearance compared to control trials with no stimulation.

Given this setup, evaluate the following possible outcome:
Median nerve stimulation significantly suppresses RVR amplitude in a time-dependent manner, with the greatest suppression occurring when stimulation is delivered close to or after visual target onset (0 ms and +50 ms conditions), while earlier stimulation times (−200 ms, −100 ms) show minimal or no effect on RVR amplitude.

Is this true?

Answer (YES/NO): NO